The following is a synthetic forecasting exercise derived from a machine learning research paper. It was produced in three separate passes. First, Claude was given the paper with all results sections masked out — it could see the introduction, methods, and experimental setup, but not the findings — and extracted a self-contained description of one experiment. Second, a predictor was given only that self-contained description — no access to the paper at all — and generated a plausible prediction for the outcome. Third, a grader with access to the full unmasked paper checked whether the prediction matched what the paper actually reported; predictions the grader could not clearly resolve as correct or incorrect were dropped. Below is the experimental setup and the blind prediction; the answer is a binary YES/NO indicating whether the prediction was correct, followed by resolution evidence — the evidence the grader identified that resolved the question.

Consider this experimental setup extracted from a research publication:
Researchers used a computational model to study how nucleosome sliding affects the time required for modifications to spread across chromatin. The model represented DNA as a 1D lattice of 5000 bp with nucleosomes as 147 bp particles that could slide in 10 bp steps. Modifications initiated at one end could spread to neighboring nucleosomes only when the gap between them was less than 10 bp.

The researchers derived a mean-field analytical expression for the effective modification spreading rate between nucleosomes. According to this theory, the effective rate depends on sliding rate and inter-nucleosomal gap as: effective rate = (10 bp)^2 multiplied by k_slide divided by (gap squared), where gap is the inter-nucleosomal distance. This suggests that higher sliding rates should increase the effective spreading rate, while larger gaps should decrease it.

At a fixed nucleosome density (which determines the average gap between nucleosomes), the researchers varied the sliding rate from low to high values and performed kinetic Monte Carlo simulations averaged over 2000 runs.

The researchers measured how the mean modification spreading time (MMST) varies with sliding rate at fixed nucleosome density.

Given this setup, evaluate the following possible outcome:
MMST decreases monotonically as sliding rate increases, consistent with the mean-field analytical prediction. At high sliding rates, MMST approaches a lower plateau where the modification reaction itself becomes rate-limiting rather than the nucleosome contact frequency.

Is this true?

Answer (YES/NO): YES